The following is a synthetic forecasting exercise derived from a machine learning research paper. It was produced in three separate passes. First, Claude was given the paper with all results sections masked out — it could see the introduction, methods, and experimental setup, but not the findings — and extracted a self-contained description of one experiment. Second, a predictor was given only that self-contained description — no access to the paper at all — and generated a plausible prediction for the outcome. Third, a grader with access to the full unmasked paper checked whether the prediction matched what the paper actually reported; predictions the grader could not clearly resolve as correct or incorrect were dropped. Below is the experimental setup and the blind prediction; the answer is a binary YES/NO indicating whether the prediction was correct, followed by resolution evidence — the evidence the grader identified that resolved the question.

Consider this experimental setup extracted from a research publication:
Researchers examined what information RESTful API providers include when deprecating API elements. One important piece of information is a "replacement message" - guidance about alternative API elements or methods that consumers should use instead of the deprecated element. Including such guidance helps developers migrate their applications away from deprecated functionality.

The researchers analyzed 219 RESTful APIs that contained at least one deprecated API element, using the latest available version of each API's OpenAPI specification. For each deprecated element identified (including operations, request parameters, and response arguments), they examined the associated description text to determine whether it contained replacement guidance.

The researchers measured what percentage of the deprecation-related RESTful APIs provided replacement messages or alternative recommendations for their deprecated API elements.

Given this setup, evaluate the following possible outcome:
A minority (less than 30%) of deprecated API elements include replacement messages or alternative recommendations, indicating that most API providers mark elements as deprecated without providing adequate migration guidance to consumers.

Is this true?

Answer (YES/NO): NO